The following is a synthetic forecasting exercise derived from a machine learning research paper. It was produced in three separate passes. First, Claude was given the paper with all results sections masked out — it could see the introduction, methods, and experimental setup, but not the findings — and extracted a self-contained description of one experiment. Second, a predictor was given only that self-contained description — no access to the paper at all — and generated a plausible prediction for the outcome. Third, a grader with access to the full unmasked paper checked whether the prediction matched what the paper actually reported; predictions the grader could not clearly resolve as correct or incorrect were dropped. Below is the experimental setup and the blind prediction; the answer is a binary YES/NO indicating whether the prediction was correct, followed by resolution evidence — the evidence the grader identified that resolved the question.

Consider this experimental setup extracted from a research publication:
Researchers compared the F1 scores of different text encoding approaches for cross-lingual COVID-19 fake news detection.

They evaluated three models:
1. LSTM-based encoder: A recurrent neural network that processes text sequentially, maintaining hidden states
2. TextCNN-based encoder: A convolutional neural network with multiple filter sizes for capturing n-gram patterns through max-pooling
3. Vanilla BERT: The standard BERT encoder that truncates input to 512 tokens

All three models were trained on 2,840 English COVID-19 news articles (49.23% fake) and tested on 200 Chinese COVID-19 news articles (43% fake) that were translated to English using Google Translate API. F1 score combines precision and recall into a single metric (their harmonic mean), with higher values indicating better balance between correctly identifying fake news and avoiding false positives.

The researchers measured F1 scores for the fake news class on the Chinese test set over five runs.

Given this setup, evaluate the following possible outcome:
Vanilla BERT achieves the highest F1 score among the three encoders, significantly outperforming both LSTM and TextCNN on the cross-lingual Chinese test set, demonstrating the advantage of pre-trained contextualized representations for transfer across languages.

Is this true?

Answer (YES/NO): NO